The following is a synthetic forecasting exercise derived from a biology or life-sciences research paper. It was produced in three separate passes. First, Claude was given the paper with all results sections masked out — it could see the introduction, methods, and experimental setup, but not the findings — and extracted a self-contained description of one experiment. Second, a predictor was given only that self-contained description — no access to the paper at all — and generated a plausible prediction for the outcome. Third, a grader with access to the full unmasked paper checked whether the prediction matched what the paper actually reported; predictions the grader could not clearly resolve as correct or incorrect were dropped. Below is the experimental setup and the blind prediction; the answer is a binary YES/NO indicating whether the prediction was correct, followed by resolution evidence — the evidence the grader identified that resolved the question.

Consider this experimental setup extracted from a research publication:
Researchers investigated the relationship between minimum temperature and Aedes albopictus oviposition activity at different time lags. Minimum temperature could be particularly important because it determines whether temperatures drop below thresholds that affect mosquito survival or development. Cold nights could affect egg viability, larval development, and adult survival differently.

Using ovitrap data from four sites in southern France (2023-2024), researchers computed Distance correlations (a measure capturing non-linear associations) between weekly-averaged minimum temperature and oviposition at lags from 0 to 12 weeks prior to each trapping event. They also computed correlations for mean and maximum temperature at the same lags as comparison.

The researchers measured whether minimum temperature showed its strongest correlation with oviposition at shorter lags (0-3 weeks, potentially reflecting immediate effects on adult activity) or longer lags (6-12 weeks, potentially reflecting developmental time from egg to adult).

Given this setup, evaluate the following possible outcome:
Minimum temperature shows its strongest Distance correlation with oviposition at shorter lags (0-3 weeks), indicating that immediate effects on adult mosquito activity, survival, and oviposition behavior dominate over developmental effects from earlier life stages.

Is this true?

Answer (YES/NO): NO